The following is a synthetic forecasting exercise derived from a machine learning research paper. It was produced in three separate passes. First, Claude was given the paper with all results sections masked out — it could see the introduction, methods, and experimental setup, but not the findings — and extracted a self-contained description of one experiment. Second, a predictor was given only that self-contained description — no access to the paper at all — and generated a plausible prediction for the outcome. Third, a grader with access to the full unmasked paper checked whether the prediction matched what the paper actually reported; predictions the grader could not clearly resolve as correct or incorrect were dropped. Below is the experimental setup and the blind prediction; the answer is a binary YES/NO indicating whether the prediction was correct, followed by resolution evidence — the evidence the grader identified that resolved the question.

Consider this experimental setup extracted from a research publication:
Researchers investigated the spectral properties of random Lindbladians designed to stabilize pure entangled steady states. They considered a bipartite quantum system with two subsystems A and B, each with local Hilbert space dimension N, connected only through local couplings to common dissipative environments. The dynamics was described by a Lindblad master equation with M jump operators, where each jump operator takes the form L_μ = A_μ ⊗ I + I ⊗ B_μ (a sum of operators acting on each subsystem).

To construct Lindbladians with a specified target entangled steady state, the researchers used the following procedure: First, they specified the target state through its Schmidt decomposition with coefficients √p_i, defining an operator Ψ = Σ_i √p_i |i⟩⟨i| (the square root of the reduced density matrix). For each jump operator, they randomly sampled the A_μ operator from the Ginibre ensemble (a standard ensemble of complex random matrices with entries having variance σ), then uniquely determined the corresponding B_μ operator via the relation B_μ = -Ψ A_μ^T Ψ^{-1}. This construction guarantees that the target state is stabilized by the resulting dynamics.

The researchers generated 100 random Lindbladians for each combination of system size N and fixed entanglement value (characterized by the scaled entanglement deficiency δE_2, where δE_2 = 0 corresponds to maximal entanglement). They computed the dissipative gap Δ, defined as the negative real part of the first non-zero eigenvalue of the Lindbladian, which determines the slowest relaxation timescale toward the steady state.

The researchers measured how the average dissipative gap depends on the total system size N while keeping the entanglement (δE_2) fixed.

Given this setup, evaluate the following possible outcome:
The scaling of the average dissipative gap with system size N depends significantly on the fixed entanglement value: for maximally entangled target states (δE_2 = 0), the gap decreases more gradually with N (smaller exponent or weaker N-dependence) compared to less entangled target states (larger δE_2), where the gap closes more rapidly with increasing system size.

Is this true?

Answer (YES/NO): NO